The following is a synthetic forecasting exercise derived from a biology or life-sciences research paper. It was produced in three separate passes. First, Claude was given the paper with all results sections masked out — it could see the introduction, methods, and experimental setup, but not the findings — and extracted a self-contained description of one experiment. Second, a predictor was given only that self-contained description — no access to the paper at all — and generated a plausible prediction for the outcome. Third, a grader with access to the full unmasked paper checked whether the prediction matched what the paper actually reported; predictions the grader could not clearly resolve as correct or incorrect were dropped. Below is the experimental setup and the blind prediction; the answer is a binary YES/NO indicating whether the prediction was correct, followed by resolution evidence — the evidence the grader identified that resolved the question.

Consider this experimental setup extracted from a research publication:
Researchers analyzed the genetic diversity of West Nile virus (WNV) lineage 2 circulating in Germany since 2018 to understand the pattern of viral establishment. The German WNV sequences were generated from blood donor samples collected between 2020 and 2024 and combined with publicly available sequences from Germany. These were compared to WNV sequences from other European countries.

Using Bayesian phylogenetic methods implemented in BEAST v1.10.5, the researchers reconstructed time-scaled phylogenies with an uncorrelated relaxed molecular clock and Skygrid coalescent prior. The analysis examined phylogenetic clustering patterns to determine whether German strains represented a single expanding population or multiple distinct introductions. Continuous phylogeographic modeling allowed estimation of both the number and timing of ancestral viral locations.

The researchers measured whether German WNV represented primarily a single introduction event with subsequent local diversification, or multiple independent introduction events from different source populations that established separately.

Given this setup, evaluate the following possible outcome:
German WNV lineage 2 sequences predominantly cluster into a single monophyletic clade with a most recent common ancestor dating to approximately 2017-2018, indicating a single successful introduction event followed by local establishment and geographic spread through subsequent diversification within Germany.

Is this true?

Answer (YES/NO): NO